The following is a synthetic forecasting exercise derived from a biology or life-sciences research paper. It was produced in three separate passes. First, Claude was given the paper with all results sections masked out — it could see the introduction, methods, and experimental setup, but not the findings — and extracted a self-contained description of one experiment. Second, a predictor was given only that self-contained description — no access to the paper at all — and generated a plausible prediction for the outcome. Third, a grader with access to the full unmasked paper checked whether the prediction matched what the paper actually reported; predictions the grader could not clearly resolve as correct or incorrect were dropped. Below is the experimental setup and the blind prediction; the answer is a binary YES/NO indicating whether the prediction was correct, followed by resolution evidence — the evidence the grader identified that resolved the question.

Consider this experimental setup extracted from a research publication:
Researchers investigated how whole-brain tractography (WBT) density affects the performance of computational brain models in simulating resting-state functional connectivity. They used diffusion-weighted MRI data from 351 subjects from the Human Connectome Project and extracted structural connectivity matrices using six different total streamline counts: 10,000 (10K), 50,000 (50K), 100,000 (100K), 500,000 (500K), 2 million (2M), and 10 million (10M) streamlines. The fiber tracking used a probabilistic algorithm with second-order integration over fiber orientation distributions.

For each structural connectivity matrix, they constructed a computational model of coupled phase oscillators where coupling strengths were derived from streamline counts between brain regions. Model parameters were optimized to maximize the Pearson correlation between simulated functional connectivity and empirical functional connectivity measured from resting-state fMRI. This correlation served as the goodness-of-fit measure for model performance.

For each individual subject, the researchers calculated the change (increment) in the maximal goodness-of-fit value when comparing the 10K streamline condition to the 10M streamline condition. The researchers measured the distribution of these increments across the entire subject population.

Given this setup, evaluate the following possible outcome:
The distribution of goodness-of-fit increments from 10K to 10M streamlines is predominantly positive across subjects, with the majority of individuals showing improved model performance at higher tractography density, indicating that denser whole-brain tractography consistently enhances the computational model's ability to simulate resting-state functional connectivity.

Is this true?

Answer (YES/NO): NO